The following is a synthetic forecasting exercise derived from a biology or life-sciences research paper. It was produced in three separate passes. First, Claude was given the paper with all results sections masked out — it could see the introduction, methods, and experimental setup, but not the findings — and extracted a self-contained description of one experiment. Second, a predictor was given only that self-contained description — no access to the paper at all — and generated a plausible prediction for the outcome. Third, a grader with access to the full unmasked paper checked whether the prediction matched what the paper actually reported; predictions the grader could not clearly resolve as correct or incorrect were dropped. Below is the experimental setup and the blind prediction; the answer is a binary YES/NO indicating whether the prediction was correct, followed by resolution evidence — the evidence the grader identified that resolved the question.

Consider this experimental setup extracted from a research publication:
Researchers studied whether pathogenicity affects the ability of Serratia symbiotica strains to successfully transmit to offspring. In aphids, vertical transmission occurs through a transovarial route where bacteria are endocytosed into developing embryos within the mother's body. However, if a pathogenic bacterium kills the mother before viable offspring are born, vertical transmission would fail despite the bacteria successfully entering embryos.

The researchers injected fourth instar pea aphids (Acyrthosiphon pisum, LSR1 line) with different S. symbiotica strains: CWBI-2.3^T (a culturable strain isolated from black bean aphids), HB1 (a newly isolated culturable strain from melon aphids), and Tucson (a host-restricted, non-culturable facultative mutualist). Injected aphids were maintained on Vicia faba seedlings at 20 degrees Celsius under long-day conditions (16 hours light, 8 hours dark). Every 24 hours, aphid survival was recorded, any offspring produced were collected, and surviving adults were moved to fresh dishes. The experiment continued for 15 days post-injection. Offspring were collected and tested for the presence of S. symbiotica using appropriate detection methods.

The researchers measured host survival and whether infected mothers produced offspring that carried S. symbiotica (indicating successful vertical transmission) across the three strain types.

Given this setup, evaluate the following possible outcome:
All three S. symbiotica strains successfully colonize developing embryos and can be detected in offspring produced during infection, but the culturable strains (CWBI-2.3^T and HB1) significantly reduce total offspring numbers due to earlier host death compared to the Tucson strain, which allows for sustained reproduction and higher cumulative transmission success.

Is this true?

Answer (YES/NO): NO